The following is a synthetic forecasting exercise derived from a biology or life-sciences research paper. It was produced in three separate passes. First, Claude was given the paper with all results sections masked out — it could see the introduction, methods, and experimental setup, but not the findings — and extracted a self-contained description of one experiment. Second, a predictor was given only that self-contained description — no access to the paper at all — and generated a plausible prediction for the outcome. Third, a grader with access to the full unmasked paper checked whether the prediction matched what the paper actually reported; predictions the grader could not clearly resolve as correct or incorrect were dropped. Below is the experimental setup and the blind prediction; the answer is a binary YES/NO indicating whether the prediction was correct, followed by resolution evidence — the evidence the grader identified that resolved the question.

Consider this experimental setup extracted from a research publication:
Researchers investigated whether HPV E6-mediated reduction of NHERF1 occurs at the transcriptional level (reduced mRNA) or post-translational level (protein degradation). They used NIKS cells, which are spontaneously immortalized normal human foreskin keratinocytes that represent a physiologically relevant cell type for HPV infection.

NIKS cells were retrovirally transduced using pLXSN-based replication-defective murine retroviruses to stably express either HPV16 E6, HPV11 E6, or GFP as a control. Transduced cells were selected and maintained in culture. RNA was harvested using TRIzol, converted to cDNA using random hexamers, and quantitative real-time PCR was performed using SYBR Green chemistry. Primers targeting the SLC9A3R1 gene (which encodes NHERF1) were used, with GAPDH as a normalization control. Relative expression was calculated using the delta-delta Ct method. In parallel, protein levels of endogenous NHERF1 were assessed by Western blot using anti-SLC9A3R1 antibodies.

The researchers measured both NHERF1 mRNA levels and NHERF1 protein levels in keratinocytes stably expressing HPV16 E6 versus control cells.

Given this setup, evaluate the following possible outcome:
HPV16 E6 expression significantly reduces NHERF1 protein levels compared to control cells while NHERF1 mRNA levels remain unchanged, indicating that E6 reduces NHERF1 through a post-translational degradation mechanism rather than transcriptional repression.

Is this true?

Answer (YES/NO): YES